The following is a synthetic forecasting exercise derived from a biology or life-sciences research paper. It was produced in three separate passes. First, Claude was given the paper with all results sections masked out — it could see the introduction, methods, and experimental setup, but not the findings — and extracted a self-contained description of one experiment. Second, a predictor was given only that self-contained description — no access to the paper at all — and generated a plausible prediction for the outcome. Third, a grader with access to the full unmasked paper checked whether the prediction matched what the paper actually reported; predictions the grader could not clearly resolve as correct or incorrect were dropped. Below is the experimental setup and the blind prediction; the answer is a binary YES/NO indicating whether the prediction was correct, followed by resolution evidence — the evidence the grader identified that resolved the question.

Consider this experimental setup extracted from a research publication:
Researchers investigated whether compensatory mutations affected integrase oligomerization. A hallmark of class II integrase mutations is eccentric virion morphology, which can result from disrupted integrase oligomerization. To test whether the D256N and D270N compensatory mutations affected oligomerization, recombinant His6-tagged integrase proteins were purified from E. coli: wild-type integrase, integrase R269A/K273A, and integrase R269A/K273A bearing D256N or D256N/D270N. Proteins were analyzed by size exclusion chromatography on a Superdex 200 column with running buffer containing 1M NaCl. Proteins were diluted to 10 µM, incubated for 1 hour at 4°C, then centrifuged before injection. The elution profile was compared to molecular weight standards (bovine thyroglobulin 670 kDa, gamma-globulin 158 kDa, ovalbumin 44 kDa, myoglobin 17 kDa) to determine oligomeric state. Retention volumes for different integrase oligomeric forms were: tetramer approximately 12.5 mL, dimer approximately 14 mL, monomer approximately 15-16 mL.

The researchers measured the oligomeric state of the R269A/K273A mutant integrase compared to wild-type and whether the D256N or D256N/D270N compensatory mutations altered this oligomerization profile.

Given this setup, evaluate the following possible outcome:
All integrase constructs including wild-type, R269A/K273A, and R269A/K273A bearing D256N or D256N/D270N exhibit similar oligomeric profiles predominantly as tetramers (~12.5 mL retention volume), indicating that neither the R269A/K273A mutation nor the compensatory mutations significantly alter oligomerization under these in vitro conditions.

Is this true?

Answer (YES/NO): YES